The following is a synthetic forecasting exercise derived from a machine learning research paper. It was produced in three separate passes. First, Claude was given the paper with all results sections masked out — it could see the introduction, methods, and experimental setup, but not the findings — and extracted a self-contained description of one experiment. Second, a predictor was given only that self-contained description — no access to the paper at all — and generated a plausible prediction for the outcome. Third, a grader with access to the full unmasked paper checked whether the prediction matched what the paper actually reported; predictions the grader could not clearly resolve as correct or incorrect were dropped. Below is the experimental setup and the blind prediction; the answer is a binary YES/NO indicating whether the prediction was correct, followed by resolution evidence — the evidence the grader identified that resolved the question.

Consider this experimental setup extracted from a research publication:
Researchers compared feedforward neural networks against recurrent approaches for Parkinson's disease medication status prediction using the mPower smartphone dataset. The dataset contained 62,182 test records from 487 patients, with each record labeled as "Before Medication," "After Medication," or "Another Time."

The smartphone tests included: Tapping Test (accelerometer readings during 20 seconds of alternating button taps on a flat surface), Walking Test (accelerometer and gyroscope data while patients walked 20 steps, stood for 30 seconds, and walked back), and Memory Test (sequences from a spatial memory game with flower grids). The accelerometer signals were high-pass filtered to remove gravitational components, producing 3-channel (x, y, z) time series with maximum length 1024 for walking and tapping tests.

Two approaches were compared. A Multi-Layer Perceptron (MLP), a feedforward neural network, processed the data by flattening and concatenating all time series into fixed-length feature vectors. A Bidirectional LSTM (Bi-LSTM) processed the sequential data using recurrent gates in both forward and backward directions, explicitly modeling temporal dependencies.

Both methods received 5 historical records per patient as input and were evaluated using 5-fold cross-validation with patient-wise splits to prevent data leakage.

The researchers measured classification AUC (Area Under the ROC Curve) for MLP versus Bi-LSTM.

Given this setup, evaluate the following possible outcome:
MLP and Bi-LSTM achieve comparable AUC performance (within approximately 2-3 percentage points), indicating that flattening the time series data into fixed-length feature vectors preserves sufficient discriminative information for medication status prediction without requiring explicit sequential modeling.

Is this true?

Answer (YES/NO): YES